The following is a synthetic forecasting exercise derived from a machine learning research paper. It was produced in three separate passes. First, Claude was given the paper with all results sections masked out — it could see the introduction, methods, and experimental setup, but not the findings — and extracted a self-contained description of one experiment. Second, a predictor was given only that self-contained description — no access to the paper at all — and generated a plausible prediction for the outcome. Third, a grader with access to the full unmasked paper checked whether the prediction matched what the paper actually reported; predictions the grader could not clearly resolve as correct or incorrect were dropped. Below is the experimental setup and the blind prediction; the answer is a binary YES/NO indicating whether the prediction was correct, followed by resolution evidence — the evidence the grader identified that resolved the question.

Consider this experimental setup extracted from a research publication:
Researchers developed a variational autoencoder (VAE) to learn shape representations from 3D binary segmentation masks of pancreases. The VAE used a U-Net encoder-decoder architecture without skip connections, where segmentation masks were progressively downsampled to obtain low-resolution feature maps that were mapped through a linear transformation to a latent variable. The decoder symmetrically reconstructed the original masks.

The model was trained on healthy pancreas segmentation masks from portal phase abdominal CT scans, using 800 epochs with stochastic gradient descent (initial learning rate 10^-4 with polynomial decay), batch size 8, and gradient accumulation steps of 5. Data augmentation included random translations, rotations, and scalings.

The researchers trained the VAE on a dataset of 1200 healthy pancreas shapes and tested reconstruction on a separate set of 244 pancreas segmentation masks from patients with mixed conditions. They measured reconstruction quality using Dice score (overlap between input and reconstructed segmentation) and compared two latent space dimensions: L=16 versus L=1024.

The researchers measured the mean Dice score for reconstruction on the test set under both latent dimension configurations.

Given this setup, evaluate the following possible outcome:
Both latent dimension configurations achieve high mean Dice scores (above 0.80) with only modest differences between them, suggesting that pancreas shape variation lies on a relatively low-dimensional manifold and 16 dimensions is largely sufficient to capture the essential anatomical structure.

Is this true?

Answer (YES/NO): NO